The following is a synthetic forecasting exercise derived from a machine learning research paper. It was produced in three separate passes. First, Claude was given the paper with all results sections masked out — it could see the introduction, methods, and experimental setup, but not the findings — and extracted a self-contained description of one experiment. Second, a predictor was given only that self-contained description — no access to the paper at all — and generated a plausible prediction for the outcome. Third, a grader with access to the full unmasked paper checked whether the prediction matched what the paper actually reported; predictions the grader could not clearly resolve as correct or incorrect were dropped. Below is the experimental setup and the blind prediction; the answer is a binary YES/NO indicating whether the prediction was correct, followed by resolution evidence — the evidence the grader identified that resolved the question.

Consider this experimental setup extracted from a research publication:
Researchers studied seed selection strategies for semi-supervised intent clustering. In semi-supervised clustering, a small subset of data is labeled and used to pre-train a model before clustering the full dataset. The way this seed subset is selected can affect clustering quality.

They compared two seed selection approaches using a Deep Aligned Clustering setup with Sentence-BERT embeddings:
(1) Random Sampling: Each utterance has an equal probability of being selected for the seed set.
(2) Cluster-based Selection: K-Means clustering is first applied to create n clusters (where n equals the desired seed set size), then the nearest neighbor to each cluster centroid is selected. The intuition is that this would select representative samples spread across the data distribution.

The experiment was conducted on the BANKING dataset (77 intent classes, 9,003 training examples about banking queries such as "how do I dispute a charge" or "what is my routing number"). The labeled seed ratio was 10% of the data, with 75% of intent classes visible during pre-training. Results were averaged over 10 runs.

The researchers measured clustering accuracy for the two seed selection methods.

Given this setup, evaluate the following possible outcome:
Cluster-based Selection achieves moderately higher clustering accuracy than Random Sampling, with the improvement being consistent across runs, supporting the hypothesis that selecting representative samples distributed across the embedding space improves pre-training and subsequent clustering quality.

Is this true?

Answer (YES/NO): NO